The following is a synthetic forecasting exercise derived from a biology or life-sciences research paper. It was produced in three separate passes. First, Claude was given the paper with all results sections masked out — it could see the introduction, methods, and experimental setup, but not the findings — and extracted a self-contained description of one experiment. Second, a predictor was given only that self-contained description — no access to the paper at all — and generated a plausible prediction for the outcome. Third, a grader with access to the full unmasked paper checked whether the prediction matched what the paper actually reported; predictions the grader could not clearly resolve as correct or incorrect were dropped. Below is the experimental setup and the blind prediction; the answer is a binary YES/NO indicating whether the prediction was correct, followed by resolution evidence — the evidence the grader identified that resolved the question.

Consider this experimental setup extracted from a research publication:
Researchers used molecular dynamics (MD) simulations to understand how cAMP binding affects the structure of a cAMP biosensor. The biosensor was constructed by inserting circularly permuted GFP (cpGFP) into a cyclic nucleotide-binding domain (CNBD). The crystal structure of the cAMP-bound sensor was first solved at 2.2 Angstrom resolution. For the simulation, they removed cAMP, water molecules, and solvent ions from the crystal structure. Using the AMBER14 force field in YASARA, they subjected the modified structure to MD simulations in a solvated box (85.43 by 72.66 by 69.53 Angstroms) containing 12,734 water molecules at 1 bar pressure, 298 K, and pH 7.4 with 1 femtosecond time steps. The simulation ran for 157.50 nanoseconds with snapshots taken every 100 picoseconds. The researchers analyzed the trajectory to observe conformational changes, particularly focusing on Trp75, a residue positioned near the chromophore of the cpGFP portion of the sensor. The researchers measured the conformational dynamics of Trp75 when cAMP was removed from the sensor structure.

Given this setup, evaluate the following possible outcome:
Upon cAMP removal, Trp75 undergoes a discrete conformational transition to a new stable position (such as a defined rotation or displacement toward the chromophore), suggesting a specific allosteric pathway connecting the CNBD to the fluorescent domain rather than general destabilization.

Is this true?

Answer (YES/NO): NO